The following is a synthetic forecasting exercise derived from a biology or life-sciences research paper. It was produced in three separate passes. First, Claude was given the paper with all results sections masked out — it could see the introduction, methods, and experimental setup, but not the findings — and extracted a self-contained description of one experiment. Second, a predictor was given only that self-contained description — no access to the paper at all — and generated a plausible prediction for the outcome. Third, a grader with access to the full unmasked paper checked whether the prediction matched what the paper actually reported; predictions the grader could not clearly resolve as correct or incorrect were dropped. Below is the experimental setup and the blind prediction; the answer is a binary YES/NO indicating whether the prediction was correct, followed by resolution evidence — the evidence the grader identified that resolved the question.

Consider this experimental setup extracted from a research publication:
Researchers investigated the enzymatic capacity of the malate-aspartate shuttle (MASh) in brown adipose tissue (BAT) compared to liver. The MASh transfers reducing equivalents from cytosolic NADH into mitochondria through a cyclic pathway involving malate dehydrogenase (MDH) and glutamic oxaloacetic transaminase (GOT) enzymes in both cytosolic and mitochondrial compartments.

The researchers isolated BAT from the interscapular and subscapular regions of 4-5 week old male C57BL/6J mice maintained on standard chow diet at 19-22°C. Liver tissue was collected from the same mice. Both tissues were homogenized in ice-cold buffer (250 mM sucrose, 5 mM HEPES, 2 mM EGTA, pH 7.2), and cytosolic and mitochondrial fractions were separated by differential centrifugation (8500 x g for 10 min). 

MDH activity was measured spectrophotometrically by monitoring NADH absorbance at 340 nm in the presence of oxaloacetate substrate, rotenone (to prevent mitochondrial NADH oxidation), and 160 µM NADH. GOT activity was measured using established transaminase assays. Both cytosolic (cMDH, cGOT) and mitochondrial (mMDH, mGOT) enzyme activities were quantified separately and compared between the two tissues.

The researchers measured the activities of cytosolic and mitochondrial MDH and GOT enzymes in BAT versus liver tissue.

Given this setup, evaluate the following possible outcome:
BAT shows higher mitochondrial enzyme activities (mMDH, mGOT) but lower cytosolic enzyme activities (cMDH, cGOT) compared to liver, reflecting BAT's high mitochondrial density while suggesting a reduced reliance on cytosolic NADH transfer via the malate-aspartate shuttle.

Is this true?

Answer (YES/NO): NO